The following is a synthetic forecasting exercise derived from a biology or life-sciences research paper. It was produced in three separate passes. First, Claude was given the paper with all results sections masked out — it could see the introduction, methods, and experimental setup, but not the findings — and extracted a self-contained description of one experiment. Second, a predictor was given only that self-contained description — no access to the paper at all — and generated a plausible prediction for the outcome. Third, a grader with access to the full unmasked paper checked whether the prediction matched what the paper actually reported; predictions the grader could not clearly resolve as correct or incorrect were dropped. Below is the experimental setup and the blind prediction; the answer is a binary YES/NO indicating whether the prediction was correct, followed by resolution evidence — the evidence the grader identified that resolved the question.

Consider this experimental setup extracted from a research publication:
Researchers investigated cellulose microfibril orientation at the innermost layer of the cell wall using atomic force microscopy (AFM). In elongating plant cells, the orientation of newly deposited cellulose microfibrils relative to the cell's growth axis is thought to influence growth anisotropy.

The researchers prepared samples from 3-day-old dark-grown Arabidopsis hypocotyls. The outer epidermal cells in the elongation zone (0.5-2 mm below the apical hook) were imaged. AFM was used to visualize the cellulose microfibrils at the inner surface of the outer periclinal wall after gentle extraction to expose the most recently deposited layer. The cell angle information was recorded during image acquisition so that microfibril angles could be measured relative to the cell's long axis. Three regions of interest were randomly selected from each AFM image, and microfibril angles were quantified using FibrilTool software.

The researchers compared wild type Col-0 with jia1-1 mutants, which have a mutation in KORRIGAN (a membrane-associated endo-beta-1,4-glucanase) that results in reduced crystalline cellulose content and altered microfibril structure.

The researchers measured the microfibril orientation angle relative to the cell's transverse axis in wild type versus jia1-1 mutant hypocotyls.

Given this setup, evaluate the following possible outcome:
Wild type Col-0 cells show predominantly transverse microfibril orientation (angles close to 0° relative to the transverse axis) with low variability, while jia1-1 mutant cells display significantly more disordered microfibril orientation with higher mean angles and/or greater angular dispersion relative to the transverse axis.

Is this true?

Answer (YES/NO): NO